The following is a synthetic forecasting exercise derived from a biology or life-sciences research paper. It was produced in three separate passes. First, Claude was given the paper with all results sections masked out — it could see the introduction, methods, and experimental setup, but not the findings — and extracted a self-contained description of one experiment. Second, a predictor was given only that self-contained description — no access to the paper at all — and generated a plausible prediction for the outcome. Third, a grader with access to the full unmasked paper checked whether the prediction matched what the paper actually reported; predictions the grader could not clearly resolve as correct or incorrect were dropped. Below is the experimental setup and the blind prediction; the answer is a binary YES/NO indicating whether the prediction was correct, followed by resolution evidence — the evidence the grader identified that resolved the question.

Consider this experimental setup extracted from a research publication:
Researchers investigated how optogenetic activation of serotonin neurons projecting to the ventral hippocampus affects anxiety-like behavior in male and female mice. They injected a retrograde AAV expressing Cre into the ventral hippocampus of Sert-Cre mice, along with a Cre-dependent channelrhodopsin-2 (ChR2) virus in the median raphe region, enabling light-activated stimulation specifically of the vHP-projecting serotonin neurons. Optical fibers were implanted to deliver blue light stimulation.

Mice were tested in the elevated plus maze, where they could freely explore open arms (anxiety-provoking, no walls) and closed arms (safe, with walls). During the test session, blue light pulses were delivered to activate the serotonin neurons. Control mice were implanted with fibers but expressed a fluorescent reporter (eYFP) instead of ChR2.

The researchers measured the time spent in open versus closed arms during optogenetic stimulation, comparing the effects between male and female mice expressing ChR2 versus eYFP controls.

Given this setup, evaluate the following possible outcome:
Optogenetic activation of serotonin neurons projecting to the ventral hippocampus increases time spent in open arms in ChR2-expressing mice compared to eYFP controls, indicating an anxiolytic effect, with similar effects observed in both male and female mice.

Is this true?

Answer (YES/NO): NO